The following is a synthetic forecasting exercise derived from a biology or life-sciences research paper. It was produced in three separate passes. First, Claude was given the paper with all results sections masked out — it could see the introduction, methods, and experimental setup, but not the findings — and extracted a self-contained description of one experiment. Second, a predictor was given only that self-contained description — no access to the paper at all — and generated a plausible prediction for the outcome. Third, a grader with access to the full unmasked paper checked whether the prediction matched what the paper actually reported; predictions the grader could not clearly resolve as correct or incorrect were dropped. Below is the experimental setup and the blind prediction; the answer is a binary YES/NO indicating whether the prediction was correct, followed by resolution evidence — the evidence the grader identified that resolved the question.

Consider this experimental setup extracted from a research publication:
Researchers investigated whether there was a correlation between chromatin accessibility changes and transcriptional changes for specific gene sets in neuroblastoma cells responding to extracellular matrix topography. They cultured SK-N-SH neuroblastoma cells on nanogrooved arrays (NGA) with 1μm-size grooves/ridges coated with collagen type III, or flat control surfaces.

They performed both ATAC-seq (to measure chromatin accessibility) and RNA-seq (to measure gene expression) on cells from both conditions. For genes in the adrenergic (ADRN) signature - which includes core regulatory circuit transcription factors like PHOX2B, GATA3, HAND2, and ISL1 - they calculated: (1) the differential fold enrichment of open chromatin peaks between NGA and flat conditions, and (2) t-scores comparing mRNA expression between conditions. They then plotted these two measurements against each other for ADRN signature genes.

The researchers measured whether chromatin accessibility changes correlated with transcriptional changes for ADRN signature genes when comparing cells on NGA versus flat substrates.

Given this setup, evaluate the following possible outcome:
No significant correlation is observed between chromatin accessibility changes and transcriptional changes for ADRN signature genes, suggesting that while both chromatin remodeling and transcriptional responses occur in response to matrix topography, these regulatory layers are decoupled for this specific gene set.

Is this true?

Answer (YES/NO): NO